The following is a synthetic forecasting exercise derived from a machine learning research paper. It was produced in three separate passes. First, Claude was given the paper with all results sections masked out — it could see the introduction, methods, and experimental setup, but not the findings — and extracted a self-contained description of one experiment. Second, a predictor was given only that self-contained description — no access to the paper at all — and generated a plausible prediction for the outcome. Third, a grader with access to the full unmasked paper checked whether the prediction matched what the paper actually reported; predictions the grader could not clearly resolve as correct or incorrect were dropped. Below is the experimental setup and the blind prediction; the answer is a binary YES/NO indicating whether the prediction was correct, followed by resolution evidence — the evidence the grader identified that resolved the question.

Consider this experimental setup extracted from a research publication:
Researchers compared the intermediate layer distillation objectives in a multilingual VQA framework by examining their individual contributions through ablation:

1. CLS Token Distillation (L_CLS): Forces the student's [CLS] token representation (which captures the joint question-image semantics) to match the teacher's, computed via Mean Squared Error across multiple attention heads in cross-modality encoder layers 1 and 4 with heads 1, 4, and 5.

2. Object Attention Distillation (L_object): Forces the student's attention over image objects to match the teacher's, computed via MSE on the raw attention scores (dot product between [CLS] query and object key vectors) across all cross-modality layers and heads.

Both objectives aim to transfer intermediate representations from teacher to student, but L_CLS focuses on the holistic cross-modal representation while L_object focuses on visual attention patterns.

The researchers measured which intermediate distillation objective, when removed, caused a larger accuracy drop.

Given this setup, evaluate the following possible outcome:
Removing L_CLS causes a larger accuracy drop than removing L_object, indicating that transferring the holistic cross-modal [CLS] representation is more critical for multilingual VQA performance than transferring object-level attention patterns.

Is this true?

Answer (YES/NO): NO